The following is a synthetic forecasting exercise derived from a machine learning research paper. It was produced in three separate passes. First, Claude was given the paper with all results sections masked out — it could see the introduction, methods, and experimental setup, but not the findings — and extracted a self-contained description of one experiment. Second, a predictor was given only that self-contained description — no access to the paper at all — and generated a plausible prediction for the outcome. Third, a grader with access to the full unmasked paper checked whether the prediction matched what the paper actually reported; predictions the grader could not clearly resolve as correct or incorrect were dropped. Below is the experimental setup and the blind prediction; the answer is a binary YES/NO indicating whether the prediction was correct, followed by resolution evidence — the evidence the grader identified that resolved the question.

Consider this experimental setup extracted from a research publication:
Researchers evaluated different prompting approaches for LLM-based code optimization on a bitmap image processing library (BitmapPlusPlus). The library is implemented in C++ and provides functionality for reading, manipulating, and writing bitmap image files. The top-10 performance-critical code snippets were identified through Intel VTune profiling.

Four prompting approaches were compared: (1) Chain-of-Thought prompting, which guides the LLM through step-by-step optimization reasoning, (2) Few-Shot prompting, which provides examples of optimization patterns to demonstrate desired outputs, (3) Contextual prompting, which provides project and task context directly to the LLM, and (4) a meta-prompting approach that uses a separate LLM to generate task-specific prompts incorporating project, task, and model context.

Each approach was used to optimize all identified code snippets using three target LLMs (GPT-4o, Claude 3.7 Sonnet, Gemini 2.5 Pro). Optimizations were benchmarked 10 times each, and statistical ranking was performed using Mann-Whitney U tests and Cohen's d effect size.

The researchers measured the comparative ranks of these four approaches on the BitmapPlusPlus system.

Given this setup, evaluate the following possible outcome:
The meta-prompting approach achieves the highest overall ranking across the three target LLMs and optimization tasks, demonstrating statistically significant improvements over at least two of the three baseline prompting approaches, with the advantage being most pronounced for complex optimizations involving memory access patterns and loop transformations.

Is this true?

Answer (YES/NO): NO